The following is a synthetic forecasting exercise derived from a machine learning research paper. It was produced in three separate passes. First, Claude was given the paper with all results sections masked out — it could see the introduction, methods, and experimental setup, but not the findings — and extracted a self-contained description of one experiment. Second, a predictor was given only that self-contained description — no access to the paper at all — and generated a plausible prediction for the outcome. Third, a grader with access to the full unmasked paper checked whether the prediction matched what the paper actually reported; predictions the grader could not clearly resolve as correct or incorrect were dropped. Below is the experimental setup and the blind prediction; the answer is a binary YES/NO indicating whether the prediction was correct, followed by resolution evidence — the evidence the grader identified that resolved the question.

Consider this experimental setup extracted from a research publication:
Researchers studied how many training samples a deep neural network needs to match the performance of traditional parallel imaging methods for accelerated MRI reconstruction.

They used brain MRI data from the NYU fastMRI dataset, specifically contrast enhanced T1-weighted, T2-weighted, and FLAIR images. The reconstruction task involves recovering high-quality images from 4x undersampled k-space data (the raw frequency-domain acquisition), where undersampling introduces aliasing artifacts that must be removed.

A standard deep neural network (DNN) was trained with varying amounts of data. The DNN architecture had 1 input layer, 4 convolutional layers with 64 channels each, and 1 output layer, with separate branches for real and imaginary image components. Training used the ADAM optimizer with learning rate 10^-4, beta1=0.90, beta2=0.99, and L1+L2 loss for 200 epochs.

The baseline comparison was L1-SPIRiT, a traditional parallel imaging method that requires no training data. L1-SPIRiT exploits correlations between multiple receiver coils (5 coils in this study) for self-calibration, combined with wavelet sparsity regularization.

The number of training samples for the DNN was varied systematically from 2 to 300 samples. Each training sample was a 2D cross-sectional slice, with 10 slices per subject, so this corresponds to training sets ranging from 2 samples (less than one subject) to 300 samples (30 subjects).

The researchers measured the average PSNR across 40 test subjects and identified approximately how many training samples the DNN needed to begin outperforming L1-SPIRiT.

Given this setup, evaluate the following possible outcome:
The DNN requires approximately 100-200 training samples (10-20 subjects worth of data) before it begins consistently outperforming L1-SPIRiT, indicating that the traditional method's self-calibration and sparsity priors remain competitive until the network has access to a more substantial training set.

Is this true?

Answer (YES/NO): NO